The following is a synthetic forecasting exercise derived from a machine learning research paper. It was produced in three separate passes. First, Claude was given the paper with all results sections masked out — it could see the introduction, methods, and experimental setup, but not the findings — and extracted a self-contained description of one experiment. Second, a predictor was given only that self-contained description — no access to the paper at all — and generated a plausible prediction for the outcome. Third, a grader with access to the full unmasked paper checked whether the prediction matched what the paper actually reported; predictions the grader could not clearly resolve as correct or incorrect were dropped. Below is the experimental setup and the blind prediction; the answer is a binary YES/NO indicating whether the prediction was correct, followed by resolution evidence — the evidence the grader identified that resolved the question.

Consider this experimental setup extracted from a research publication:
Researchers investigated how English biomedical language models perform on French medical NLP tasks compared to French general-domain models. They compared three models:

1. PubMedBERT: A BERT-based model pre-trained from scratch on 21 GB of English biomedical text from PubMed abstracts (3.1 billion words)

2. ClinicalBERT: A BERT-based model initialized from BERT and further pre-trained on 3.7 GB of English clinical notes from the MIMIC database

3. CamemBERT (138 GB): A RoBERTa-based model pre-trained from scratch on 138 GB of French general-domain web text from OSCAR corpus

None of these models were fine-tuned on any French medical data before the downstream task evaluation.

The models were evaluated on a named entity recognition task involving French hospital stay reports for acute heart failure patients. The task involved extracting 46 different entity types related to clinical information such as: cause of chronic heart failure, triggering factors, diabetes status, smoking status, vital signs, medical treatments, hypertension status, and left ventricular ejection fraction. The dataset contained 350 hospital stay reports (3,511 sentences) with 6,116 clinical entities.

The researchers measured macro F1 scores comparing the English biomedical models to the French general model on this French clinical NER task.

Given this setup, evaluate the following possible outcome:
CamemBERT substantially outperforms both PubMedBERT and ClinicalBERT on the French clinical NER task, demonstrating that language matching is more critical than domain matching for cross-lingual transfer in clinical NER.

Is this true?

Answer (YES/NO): NO